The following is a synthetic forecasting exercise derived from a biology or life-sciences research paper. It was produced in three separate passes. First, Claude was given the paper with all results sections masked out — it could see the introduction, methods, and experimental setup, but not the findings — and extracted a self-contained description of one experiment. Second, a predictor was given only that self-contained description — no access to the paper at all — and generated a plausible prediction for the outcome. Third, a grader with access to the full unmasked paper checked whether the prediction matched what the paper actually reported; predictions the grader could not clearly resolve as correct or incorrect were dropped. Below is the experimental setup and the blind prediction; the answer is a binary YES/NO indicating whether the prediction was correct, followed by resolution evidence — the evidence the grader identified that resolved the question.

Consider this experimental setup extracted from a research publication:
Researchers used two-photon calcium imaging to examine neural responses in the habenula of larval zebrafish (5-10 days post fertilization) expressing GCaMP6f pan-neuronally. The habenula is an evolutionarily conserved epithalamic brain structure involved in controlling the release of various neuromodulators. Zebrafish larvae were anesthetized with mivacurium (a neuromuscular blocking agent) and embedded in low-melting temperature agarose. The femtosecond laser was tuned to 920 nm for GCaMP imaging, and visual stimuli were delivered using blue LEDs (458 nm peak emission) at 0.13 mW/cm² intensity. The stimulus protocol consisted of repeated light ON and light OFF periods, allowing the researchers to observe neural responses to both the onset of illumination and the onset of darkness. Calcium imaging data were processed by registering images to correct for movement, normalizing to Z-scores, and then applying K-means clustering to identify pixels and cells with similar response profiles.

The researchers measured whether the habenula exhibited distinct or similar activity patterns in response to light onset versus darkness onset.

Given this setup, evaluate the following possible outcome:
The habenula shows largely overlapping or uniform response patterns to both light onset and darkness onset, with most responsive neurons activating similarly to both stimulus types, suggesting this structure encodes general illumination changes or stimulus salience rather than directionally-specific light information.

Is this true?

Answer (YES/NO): NO